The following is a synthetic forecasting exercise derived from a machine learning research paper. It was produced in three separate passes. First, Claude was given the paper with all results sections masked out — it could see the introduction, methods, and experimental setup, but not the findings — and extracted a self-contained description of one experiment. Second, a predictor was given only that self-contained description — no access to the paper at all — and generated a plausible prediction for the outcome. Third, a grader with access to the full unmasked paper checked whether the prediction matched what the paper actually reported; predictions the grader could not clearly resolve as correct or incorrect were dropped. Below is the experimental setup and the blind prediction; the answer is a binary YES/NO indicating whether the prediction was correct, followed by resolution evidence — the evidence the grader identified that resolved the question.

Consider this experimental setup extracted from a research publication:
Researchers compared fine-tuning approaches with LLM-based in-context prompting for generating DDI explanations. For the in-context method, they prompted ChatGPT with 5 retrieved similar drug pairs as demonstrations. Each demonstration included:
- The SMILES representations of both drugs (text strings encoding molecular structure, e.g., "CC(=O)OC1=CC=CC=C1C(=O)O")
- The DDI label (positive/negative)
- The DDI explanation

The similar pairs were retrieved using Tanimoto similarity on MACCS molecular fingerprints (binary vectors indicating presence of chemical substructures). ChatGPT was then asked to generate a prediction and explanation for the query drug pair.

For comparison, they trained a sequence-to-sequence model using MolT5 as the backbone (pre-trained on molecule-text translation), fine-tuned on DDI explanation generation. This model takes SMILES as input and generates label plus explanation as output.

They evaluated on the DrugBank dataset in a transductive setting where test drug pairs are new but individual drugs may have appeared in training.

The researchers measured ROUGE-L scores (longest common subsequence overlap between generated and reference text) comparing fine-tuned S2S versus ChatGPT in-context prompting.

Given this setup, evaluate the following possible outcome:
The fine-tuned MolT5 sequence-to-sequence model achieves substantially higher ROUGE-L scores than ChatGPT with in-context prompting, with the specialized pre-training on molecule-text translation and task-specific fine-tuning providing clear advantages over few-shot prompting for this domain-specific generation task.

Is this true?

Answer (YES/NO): YES